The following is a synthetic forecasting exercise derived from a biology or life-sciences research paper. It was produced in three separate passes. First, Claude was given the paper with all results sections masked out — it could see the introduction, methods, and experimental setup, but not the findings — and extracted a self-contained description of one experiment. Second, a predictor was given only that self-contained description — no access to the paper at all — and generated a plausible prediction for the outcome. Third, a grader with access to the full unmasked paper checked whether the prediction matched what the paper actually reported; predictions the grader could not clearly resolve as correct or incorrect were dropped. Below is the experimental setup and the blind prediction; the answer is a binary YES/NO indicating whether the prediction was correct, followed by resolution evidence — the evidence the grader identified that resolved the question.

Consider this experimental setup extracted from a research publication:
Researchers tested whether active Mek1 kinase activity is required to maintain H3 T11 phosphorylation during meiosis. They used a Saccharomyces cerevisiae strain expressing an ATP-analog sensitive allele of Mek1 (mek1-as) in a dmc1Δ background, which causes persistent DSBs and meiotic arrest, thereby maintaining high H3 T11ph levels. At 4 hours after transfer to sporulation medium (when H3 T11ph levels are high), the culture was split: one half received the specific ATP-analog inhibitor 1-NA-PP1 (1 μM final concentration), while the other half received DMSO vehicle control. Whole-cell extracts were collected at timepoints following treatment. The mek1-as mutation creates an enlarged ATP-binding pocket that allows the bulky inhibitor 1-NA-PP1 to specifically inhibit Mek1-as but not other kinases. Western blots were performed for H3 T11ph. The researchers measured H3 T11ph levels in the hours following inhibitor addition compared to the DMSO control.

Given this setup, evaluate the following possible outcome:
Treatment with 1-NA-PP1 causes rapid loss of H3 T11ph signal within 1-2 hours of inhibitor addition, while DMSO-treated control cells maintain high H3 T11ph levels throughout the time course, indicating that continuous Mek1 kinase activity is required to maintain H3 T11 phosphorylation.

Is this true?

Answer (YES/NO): YES